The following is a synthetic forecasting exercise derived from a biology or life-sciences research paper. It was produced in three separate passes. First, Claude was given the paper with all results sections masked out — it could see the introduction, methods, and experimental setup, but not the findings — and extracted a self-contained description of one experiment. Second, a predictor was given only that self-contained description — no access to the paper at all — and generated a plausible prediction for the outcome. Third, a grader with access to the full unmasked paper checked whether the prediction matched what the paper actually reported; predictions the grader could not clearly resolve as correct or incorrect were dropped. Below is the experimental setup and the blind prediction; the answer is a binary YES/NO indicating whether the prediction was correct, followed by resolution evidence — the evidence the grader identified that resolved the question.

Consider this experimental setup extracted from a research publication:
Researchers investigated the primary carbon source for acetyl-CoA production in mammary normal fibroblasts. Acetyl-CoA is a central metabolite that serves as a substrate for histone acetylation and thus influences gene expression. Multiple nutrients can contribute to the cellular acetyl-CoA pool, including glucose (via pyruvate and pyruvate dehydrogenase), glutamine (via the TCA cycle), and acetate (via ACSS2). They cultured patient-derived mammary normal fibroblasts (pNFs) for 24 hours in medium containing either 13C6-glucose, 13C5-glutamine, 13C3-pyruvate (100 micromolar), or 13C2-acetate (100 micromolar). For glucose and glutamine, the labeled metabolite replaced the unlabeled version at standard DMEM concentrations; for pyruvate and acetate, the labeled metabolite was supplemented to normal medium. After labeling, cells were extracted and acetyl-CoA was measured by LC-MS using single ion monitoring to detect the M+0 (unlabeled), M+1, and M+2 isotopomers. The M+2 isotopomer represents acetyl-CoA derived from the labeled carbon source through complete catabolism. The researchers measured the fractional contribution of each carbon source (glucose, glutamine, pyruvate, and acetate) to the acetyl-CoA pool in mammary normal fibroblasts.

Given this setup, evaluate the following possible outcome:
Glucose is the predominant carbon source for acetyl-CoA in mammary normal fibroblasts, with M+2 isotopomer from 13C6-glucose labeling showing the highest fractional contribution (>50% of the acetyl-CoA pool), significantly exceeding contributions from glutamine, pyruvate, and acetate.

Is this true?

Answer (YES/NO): YES